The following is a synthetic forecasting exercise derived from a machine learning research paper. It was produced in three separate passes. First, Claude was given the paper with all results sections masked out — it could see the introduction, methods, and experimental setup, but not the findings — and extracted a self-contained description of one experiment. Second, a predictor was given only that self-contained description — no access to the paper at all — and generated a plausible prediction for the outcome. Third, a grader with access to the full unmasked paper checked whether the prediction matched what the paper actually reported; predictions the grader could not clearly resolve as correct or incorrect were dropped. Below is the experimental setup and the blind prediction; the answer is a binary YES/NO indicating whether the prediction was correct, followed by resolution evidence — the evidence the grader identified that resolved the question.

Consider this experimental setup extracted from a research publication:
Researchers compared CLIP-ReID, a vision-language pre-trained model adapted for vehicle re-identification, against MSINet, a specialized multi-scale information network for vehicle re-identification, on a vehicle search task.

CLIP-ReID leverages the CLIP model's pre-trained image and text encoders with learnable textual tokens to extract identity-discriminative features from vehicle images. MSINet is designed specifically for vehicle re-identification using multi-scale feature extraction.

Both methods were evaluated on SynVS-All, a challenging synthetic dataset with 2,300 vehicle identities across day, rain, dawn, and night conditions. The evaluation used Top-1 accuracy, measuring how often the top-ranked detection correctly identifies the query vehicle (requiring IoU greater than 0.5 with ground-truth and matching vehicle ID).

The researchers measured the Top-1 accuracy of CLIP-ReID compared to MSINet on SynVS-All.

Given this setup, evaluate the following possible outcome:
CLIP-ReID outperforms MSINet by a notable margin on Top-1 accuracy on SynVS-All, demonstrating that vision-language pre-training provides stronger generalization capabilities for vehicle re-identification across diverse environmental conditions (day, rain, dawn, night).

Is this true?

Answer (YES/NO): YES